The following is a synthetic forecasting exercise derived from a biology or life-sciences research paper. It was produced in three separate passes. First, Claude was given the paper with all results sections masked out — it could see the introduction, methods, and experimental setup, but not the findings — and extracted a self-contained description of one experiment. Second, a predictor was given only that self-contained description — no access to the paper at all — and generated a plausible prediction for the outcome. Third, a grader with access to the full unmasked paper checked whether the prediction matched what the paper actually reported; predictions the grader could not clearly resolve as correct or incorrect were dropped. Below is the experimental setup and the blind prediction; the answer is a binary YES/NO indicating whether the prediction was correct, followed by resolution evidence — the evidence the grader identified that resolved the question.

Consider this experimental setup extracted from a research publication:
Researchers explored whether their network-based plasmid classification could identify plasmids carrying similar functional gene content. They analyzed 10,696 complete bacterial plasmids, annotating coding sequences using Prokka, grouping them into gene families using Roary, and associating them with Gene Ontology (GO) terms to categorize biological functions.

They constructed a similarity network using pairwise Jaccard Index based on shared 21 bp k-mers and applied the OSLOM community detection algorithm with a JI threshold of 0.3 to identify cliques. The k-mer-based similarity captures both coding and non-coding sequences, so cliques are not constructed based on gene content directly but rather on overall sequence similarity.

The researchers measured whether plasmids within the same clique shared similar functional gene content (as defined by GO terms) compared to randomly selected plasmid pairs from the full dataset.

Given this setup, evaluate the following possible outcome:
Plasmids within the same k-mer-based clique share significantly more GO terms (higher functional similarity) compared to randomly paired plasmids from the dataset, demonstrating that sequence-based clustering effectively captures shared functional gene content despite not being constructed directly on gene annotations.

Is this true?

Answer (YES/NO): YES